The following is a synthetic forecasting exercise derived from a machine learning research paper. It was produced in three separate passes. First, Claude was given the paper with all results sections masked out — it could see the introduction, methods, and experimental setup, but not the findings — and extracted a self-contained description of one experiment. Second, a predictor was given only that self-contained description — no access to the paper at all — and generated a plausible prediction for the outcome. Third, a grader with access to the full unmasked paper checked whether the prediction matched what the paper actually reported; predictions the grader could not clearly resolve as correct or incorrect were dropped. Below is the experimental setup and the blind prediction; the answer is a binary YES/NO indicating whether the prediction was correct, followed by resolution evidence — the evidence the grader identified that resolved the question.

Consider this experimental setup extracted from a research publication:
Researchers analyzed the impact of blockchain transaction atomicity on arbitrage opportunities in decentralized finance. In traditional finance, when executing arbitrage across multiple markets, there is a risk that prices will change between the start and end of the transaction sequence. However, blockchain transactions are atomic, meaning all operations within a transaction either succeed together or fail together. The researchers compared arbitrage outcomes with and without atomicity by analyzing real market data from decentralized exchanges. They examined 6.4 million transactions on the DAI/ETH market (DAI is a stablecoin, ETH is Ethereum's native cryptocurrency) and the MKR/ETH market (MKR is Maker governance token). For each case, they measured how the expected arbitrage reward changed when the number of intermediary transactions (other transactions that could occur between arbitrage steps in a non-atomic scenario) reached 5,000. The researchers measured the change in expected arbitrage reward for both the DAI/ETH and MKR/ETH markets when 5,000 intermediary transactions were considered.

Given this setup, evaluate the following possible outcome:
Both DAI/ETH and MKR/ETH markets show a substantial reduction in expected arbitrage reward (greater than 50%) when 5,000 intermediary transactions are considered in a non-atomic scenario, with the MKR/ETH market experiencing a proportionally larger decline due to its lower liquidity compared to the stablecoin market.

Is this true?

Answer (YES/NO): NO